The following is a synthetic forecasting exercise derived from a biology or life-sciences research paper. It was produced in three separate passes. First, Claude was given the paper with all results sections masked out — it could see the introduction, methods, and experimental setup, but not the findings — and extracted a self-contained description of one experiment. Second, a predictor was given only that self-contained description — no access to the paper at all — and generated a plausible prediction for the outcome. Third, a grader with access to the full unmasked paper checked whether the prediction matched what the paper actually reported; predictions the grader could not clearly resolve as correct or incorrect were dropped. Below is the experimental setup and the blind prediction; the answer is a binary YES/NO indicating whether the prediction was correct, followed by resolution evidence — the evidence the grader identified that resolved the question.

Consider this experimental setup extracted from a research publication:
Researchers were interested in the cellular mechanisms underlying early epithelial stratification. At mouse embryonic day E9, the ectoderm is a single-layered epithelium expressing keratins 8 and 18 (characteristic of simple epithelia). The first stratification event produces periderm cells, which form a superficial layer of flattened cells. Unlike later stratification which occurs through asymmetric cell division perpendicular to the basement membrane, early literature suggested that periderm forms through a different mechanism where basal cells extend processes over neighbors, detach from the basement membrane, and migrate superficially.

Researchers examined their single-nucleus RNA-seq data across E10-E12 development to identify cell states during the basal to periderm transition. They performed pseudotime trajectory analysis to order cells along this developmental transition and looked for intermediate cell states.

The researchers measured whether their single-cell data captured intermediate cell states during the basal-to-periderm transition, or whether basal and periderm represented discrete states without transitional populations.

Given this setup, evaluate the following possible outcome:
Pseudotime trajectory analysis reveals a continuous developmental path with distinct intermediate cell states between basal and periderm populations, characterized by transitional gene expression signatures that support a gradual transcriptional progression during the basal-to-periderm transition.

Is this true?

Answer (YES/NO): NO